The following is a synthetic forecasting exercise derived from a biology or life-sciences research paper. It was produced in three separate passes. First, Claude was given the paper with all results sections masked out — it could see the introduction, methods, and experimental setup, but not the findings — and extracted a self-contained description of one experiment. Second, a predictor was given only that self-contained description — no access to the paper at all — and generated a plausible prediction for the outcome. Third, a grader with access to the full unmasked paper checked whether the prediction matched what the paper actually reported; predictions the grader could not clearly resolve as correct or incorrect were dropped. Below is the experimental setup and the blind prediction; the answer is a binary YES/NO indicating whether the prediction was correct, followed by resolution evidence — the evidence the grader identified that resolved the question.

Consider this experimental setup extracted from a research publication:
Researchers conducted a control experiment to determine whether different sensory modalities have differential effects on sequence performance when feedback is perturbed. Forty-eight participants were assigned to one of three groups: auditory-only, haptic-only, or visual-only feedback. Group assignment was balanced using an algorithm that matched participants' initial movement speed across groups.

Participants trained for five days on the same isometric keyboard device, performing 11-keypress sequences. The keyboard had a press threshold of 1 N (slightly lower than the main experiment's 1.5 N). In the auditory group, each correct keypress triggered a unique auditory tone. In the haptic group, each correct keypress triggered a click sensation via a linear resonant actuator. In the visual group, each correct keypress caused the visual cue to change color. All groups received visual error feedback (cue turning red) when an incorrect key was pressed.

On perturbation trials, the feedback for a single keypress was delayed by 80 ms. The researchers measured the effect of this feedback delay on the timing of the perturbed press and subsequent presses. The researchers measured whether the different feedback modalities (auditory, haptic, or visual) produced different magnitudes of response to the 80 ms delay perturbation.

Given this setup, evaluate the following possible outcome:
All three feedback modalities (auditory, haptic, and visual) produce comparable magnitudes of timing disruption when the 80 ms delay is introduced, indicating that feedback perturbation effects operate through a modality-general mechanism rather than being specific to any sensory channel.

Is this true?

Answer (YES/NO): NO